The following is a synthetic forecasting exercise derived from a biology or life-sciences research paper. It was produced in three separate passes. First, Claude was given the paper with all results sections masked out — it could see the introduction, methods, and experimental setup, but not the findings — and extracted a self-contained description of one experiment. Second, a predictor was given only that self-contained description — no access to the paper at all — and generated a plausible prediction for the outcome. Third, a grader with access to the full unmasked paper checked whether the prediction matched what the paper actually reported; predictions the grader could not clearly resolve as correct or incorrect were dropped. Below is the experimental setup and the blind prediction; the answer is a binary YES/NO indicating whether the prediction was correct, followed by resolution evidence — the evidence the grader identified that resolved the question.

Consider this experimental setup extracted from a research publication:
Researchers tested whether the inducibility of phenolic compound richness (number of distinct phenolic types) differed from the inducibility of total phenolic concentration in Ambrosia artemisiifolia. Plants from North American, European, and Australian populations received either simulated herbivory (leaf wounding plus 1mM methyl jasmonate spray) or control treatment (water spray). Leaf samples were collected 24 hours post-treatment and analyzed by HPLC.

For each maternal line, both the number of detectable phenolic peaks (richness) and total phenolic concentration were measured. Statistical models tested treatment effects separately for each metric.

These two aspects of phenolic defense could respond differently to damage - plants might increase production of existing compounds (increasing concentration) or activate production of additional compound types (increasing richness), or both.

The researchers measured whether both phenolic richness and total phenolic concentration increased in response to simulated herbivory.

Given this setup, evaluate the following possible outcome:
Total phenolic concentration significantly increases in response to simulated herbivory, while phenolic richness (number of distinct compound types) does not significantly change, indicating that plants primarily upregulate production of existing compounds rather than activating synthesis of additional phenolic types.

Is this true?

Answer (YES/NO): NO